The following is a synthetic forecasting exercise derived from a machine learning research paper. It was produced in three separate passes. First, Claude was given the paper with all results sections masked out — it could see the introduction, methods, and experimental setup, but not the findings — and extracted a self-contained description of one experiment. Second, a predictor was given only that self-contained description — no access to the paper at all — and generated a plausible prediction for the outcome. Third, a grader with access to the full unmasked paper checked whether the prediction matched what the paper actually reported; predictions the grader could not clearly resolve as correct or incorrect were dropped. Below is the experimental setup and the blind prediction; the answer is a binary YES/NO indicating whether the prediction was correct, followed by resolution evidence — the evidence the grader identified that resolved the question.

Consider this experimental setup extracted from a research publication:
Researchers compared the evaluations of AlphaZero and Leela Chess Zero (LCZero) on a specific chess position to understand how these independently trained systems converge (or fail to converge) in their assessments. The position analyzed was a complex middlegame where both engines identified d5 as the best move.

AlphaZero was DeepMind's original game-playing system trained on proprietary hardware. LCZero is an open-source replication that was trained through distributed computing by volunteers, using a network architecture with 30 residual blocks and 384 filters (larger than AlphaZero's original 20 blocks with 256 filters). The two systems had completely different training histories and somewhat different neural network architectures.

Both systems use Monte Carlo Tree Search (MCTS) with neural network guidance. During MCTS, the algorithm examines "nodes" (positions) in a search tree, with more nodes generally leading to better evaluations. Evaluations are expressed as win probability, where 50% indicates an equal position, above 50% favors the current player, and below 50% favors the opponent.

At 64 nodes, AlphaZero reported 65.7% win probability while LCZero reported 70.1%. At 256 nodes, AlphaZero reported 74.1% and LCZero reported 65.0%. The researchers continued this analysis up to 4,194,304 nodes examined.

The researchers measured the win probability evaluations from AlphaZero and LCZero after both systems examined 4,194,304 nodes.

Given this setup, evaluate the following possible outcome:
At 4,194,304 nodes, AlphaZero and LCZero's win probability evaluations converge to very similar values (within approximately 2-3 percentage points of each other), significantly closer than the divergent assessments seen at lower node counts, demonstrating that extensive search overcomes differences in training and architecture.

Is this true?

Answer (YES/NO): YES